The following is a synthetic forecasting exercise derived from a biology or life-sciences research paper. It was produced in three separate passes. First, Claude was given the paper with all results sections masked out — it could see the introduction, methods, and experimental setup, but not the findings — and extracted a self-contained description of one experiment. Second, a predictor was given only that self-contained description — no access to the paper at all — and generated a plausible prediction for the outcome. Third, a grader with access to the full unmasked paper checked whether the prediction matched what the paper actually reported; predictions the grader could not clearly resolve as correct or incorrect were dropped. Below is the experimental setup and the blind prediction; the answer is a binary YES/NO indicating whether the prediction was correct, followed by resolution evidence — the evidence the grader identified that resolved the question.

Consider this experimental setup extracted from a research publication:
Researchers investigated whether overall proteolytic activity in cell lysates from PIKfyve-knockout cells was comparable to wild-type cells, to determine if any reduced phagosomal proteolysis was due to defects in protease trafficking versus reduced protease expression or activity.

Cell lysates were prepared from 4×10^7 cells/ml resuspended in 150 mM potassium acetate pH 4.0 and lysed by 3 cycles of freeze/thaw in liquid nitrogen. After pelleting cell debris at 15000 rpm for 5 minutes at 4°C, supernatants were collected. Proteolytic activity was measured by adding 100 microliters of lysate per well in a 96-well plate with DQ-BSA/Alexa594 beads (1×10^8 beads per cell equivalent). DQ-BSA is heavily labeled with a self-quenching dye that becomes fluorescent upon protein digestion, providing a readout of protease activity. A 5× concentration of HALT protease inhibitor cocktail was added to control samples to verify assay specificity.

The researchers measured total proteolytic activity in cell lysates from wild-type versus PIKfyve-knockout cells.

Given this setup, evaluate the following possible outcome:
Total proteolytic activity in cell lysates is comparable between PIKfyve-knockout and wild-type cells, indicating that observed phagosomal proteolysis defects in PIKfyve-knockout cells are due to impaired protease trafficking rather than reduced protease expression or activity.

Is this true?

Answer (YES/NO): YES